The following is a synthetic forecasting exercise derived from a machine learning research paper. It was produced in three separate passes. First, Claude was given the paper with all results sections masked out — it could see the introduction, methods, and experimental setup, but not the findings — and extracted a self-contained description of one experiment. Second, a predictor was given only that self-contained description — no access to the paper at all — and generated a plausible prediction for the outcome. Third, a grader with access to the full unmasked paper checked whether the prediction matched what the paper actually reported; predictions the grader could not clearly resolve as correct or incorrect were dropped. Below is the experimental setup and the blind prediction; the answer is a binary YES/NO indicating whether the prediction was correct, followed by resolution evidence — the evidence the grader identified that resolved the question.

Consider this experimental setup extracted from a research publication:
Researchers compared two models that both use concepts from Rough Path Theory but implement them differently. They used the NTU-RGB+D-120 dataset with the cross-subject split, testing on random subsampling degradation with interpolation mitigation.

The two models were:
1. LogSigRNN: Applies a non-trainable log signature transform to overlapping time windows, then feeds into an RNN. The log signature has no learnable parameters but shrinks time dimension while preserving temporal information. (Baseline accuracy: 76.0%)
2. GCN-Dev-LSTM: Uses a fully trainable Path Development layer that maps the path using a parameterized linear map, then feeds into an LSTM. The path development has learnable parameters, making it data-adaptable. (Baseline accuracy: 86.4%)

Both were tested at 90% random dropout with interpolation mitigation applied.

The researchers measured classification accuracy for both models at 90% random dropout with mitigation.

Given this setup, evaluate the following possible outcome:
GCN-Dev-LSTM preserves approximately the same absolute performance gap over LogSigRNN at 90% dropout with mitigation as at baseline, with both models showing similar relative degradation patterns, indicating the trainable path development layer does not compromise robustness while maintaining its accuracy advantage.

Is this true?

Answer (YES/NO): NO